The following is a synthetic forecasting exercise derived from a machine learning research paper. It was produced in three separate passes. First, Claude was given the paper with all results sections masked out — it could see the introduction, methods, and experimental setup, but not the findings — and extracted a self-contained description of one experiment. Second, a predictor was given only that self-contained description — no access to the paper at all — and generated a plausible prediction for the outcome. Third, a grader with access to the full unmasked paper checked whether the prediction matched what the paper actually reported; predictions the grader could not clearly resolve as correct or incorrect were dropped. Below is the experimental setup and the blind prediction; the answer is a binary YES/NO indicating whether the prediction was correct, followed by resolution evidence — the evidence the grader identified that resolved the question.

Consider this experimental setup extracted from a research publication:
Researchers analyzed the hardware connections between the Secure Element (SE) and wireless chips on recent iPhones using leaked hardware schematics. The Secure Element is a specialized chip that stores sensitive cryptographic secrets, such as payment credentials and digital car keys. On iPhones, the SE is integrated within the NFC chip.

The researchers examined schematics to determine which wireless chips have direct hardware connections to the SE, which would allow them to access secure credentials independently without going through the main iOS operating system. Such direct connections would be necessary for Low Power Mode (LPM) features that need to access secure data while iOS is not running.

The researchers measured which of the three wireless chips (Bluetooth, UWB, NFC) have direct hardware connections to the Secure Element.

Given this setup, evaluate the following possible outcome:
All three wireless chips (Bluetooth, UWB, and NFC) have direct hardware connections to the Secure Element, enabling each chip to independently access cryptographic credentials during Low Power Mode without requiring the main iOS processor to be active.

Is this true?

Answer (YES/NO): YES